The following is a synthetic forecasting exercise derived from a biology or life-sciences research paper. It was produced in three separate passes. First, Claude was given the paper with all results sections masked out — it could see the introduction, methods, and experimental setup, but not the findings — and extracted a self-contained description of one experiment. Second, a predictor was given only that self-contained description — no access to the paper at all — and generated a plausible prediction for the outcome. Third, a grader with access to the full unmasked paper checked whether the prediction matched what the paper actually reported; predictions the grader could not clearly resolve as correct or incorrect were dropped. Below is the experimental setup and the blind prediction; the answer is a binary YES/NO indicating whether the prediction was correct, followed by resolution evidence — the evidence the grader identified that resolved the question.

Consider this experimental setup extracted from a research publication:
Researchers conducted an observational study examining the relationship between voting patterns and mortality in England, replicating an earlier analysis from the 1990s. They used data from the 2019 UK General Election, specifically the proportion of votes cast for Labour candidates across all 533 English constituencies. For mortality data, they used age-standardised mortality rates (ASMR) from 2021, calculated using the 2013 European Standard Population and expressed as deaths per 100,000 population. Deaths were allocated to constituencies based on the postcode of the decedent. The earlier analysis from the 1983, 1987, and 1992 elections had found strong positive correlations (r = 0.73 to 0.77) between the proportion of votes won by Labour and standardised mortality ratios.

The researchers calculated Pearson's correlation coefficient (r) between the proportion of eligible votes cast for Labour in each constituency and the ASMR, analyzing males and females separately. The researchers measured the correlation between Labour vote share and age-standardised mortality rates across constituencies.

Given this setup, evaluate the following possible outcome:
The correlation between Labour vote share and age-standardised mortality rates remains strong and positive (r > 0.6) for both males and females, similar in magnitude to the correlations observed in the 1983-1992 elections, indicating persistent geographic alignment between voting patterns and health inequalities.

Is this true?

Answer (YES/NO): YES